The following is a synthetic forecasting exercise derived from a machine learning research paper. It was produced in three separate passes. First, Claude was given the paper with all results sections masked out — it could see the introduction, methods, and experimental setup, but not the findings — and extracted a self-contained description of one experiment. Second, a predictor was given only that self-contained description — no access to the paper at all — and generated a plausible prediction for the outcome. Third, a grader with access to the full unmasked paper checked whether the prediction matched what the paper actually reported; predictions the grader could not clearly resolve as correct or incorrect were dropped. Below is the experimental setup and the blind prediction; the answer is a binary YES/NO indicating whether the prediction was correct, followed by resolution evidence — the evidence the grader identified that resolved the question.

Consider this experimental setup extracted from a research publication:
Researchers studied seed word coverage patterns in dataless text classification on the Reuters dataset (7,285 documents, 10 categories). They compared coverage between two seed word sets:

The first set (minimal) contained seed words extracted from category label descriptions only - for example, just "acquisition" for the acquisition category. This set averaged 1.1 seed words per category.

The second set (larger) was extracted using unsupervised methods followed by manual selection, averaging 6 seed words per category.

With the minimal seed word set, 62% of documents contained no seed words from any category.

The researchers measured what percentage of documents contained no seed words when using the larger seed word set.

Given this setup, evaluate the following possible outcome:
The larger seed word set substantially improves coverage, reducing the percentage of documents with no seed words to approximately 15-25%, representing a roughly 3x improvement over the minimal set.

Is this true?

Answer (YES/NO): NO